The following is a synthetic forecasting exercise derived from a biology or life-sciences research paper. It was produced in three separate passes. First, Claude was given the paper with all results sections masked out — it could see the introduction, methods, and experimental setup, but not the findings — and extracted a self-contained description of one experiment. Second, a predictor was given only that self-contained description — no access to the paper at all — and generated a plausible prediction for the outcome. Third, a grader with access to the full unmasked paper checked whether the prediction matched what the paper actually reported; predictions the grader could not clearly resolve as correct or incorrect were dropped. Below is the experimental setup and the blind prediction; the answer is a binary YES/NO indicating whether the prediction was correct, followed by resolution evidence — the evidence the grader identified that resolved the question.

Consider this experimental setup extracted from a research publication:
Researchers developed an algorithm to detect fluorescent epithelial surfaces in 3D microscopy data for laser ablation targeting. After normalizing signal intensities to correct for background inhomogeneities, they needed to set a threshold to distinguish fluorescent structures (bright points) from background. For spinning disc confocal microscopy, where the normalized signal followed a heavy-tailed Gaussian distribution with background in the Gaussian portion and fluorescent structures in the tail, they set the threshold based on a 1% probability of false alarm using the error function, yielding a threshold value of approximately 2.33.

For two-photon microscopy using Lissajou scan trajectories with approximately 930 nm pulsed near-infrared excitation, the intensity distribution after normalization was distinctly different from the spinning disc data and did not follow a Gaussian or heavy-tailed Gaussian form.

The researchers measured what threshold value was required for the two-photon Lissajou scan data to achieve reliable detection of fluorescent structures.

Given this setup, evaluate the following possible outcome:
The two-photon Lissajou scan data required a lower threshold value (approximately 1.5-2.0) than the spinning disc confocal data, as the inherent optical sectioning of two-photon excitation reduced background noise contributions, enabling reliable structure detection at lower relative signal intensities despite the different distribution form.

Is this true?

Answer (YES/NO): NO